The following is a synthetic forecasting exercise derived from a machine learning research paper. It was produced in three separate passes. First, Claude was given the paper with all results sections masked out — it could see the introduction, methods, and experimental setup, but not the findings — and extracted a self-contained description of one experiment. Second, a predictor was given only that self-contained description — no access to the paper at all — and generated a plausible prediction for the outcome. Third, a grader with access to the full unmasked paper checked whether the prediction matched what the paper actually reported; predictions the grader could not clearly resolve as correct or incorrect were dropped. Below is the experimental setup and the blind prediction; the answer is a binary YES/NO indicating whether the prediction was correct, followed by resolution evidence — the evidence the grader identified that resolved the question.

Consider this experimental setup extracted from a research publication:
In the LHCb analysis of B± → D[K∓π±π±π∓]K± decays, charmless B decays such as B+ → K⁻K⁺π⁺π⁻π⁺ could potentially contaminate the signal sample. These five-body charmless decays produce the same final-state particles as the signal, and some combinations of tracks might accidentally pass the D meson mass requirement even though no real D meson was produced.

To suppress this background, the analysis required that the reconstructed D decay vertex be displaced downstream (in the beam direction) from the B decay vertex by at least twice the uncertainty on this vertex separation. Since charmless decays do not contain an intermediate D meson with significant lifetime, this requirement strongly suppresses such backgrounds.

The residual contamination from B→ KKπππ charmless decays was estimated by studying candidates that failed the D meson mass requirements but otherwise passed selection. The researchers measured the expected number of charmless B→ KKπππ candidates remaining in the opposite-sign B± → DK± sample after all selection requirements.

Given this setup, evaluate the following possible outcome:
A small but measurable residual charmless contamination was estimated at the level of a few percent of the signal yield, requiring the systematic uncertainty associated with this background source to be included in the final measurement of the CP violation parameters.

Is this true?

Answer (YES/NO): NO